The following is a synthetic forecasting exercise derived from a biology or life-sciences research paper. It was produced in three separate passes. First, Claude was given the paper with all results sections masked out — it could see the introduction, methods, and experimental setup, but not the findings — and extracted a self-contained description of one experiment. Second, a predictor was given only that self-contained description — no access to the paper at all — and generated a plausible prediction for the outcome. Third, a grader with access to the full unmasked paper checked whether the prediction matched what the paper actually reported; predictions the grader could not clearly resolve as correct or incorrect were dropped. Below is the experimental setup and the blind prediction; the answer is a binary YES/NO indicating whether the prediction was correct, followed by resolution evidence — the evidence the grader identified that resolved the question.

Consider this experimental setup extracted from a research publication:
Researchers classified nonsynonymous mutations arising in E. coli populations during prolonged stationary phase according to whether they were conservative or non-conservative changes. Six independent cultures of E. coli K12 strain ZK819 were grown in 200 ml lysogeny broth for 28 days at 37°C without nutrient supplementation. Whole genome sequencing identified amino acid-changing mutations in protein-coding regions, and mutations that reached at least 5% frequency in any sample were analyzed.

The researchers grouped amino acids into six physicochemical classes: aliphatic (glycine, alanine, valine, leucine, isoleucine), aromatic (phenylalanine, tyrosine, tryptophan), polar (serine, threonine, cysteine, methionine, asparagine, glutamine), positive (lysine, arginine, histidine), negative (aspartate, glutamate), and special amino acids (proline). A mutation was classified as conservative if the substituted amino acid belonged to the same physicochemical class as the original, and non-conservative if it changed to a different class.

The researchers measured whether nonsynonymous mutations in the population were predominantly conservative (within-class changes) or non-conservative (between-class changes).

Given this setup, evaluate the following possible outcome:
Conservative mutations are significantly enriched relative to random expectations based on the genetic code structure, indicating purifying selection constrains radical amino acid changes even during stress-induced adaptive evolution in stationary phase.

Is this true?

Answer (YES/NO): NO